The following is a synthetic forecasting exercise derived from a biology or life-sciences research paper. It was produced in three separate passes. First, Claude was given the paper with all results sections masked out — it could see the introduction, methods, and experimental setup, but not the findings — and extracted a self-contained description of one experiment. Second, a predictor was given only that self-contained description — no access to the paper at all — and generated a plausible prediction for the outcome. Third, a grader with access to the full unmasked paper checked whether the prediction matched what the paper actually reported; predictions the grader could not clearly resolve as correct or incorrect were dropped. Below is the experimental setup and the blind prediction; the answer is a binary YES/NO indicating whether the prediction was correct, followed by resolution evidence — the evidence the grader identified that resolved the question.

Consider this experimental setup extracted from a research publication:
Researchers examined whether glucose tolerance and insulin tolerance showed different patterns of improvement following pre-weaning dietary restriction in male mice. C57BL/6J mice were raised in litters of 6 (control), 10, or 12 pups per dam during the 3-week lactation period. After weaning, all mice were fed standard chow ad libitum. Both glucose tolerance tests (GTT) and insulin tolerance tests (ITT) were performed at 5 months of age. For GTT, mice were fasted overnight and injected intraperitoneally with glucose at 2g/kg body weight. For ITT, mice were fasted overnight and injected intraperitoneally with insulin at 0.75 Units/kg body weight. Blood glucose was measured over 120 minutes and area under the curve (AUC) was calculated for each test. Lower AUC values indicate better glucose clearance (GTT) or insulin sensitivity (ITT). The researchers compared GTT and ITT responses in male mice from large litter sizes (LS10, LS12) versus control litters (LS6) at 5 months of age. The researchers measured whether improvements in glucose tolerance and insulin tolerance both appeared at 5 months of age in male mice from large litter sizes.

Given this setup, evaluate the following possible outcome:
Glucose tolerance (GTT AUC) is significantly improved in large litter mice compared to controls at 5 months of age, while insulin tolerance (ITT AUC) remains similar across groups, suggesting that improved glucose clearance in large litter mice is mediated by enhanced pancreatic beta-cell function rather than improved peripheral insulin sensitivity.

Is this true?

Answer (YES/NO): NO